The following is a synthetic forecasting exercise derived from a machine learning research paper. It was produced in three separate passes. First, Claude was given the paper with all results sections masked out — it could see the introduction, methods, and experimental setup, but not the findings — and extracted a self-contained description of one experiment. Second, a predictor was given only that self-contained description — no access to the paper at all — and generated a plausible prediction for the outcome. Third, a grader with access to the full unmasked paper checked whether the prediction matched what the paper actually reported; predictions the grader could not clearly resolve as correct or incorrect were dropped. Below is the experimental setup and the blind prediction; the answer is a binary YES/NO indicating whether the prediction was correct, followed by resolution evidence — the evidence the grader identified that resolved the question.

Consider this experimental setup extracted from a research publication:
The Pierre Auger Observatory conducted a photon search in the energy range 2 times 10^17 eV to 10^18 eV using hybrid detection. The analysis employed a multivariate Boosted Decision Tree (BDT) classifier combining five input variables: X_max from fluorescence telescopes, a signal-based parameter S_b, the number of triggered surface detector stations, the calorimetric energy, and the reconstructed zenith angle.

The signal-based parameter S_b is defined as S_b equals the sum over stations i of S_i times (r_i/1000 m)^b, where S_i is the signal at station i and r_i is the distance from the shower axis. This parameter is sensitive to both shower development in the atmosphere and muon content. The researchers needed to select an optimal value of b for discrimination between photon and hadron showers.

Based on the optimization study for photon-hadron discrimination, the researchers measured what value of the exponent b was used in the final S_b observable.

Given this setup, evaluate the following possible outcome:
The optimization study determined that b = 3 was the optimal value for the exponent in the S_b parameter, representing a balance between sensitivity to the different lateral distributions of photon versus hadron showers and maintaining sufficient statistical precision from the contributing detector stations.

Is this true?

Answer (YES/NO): NO